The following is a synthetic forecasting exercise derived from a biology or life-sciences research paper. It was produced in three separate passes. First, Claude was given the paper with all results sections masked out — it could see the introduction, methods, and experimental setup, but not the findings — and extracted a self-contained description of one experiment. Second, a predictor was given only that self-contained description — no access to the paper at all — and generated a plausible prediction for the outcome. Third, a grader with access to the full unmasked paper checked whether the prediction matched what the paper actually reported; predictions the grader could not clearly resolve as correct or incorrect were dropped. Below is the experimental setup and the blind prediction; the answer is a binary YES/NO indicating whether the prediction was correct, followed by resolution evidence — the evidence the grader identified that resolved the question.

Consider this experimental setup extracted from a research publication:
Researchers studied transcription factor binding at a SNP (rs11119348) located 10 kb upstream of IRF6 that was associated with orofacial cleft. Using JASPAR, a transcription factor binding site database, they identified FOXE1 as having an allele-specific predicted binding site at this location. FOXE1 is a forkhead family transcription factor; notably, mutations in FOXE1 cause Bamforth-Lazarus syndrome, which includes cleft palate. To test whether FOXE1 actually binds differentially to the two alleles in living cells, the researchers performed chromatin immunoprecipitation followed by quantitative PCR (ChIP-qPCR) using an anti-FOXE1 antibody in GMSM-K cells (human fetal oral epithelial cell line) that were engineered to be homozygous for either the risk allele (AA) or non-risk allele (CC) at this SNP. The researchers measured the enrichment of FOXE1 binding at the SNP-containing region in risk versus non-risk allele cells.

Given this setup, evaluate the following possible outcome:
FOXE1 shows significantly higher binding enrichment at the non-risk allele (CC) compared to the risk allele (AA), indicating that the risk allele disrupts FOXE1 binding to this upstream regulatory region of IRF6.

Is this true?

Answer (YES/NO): NO